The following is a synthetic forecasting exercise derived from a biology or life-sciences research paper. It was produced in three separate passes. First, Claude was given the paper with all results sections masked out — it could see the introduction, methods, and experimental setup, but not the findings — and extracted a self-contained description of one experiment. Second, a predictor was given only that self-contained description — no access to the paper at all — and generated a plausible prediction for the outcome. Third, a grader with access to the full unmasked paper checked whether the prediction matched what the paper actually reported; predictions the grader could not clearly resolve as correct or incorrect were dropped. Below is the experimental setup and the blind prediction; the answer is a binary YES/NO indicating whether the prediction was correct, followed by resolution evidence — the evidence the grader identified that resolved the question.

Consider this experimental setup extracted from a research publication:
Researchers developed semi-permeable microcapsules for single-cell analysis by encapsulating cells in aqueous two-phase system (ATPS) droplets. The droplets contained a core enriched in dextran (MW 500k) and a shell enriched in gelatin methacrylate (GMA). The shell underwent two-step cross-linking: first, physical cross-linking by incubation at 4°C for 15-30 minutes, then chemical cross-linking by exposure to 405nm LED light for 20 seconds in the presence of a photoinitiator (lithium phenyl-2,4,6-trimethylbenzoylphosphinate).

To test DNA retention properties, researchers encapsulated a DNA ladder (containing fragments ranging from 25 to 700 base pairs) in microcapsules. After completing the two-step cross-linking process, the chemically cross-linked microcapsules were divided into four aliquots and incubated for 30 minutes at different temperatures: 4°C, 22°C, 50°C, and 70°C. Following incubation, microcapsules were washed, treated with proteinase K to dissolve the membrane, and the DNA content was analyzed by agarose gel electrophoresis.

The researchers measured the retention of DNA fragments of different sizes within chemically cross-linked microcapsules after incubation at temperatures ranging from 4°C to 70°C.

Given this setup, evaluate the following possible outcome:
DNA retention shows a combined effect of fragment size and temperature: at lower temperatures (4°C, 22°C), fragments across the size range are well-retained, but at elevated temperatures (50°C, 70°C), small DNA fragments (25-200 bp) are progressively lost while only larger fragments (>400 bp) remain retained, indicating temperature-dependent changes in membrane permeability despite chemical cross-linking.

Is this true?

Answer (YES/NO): NO